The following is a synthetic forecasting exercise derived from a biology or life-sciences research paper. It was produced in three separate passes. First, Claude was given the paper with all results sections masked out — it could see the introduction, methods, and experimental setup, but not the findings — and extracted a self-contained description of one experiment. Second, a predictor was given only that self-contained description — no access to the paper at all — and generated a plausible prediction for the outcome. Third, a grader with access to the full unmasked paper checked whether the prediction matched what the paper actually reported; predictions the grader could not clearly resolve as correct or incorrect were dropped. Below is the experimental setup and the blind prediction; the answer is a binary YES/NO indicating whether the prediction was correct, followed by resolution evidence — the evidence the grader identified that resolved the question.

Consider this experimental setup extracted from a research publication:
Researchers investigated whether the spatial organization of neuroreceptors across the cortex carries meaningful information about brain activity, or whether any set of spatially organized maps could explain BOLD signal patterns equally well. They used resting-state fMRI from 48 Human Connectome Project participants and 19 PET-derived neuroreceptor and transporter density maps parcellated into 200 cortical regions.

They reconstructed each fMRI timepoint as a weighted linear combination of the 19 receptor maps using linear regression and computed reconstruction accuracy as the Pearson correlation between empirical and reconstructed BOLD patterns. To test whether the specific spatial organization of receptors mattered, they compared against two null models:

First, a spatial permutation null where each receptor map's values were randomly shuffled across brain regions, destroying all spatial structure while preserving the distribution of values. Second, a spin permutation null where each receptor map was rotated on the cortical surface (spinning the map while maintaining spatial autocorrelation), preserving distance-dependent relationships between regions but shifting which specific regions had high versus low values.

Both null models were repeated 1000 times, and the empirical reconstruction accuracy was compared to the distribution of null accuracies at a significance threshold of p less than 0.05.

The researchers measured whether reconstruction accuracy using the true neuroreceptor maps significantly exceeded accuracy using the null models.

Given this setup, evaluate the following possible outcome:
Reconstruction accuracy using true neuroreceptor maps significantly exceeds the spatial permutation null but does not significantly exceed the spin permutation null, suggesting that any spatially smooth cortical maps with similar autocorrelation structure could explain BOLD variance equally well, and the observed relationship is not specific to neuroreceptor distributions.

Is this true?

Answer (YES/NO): NO